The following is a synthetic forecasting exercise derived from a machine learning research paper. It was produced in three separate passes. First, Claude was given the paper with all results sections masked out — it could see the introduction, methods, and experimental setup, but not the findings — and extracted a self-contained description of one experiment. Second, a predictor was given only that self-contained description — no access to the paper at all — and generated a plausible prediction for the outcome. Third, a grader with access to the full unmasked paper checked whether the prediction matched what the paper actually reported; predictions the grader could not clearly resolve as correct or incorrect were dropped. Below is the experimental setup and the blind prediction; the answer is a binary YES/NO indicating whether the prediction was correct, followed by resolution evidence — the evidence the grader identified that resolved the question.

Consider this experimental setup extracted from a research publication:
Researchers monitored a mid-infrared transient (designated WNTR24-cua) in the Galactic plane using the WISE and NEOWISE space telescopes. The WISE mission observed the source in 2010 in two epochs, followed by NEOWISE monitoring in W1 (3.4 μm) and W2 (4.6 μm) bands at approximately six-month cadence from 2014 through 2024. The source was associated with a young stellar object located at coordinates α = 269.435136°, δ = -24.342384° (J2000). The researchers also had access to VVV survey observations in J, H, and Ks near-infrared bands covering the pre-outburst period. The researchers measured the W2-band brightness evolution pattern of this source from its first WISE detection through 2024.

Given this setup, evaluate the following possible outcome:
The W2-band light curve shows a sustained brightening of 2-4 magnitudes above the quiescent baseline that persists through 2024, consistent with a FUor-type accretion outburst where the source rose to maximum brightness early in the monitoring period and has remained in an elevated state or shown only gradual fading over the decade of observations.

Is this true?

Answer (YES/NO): NO